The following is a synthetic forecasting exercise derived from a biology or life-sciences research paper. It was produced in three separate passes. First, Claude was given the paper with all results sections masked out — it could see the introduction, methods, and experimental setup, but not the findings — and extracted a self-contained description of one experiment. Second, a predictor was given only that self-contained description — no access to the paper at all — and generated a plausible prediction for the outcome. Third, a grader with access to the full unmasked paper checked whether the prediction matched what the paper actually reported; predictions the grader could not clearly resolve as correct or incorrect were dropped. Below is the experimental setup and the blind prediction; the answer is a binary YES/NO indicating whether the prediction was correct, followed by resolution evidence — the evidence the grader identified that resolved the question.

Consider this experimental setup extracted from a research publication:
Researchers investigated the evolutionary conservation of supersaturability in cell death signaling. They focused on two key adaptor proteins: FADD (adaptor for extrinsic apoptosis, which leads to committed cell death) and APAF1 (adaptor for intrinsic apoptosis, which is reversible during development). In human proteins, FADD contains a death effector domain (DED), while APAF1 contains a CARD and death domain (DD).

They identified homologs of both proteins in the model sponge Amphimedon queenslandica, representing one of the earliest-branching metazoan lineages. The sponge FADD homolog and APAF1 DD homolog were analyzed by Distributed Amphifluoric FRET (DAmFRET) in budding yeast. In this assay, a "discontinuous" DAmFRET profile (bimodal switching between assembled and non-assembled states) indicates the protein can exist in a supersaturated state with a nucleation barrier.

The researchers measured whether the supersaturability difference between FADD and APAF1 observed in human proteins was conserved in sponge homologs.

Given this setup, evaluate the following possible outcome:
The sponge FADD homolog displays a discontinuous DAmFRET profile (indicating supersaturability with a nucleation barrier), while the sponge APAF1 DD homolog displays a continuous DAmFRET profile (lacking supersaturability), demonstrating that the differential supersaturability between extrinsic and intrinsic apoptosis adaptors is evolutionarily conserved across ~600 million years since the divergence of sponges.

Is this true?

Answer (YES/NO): YES